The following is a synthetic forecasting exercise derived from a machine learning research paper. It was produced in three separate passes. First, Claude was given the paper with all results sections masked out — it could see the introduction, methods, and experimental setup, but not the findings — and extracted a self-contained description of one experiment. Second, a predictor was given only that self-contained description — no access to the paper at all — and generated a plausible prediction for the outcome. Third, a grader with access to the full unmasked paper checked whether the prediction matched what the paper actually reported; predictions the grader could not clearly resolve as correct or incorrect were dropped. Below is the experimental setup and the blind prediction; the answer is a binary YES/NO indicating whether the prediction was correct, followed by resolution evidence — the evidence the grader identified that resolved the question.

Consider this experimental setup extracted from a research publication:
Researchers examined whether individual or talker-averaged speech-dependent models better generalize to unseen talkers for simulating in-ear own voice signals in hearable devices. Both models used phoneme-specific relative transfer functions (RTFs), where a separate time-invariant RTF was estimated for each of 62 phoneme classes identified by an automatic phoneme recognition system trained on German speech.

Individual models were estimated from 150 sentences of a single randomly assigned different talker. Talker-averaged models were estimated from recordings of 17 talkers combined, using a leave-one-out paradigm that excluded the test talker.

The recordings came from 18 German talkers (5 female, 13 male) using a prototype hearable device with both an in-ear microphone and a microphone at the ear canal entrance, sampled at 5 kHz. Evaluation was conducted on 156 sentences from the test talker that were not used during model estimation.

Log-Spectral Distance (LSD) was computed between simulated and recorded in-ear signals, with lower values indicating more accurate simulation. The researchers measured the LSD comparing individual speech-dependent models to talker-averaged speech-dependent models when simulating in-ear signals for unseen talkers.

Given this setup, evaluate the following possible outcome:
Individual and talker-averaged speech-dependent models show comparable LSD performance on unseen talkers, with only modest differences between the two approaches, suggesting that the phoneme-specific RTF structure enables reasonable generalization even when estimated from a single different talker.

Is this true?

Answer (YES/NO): NO